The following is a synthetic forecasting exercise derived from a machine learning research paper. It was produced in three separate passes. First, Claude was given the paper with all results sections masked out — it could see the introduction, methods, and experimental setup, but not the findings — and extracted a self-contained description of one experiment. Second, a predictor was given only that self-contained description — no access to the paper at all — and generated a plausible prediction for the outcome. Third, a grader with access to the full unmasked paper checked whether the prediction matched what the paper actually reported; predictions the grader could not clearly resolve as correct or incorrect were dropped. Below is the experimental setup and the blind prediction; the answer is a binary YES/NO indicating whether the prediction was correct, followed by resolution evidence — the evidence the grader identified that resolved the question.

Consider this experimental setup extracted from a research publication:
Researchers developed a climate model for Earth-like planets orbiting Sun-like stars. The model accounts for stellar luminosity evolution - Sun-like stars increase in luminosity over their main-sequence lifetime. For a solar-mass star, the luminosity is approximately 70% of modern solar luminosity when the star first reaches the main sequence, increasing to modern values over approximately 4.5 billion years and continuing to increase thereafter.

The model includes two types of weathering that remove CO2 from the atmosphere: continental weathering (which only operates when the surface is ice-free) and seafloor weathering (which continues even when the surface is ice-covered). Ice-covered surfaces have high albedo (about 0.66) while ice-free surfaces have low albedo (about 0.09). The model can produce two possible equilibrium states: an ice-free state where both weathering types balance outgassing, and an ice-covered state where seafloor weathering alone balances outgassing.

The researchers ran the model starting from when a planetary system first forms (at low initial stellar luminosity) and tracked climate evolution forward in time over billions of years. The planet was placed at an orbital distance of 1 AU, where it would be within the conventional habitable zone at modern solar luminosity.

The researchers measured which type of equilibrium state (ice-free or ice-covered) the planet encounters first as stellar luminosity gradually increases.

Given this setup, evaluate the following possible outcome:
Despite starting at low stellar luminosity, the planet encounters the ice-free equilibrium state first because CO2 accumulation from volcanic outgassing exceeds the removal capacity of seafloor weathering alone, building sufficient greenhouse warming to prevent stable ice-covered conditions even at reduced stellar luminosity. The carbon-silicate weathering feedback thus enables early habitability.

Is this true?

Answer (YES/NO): NO